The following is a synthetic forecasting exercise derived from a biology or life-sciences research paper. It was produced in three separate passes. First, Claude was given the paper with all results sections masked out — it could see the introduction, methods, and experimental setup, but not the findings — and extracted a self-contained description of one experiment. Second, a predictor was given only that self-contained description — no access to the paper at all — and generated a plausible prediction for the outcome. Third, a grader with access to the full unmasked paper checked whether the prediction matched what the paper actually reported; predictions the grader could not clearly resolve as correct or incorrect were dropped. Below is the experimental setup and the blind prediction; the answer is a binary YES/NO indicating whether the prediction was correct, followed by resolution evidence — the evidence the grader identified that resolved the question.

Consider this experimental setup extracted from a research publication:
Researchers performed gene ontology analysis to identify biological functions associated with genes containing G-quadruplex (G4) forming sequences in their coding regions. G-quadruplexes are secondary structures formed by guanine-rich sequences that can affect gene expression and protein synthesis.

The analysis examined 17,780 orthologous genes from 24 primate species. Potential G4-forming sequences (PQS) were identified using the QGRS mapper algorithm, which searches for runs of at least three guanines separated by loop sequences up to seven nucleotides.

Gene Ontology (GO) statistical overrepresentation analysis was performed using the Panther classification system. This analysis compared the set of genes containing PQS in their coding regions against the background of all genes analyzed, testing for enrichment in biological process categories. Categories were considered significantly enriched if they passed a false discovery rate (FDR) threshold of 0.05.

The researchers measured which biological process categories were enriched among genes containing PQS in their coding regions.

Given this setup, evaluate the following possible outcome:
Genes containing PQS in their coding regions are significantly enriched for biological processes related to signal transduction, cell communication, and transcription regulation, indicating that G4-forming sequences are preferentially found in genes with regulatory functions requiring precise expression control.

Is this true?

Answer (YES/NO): NO